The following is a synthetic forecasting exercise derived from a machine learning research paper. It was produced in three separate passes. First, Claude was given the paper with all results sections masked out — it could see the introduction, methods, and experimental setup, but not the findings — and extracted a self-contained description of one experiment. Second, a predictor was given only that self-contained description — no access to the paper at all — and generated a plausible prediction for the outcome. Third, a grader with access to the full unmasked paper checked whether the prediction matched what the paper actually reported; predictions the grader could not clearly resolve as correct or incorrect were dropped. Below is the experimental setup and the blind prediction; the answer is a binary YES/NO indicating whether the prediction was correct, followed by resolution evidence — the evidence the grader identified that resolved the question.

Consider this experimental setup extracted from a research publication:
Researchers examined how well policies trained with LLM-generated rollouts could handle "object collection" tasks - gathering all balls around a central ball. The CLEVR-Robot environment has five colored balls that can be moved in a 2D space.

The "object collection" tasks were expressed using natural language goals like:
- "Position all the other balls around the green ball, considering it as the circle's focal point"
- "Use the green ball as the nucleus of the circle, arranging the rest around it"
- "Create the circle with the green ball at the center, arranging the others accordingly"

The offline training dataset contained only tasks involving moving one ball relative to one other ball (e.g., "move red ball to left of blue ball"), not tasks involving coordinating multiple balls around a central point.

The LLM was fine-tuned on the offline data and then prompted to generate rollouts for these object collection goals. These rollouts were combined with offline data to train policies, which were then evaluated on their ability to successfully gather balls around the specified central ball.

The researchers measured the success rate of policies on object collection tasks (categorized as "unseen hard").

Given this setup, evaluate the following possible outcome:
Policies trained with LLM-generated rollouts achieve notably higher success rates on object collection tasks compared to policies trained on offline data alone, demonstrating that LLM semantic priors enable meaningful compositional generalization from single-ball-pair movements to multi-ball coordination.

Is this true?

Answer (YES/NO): YES